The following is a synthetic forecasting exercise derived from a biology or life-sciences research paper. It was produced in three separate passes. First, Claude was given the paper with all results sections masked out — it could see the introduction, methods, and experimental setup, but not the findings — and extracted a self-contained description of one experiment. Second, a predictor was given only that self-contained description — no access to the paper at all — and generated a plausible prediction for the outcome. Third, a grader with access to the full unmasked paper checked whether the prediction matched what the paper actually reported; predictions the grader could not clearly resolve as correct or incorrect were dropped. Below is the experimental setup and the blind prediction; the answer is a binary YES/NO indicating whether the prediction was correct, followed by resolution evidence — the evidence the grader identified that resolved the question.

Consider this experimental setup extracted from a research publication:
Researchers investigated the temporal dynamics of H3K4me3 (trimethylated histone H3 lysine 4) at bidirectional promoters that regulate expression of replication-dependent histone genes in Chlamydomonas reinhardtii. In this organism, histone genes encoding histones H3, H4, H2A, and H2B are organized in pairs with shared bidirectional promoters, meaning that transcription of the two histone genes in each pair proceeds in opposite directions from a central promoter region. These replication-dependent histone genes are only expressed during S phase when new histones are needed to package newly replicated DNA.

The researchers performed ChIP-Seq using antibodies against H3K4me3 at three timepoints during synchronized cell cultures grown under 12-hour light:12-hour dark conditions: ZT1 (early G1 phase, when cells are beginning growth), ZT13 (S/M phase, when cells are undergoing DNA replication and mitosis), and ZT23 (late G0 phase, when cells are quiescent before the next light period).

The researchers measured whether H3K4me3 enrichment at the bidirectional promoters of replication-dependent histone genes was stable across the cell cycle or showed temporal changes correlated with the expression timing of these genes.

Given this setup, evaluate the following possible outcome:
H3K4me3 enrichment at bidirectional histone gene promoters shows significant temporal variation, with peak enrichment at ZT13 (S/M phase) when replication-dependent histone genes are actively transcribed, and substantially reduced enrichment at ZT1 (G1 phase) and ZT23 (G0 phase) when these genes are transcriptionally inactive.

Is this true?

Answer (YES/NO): YES